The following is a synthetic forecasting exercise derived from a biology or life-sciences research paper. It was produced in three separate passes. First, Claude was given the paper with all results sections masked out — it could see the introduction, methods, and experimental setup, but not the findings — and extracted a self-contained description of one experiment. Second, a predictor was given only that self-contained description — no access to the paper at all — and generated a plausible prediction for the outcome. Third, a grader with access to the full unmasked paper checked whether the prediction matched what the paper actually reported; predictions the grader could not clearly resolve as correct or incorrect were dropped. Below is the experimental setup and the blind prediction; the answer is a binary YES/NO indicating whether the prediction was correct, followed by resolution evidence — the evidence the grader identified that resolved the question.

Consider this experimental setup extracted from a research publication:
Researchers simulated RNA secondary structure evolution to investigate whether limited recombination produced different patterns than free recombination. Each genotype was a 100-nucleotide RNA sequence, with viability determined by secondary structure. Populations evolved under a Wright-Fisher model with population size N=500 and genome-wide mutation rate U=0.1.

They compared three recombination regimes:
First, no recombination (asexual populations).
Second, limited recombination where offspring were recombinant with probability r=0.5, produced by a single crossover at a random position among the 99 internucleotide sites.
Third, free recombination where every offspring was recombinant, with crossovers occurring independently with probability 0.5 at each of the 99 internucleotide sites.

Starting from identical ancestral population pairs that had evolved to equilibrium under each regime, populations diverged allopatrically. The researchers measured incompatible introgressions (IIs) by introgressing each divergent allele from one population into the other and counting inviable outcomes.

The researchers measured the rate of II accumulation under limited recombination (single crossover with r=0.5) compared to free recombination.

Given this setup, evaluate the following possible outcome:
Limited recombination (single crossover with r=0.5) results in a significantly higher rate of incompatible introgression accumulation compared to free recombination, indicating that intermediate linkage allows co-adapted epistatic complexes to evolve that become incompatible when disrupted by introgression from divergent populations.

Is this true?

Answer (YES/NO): YES